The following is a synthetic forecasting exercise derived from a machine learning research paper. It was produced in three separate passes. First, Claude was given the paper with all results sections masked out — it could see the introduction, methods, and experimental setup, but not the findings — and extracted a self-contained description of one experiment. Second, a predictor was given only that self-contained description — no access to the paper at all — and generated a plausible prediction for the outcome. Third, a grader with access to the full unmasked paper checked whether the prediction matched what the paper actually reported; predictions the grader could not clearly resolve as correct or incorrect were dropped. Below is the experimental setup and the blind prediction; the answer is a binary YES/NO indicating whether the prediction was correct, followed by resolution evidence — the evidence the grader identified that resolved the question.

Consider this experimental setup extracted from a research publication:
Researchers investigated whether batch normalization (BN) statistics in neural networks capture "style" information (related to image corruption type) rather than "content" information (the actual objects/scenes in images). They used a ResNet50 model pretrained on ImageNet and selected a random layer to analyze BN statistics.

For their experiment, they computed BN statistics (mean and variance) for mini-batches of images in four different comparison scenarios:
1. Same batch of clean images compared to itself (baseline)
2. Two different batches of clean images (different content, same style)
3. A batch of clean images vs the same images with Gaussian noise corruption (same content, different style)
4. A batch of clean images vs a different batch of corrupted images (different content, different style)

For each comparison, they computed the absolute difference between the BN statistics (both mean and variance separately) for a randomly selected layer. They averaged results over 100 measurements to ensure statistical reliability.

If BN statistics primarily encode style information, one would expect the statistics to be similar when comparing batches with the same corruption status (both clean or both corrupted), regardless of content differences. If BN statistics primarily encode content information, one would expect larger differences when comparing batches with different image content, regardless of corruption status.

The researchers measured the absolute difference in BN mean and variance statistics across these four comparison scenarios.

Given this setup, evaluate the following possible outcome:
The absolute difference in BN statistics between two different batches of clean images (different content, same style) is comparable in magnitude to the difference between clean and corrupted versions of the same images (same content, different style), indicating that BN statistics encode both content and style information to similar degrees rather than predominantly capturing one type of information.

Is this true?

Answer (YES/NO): NO